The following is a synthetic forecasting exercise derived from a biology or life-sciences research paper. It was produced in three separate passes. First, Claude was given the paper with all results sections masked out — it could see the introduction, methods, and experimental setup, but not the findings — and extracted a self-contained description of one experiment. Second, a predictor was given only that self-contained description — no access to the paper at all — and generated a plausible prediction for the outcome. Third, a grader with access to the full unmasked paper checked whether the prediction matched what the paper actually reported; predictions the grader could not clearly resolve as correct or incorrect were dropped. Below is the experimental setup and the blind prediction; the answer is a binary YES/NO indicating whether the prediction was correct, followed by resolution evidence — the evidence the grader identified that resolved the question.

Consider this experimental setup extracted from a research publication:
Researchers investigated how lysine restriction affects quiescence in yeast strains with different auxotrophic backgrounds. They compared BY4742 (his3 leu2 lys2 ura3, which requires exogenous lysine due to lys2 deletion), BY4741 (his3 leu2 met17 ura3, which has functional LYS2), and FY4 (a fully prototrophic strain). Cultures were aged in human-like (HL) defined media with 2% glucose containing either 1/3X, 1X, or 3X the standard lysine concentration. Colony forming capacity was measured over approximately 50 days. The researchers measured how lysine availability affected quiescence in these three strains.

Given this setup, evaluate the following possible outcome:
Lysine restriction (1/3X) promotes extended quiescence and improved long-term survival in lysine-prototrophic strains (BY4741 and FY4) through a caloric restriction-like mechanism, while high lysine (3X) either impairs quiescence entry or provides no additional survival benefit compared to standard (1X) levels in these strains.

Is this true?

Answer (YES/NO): NO